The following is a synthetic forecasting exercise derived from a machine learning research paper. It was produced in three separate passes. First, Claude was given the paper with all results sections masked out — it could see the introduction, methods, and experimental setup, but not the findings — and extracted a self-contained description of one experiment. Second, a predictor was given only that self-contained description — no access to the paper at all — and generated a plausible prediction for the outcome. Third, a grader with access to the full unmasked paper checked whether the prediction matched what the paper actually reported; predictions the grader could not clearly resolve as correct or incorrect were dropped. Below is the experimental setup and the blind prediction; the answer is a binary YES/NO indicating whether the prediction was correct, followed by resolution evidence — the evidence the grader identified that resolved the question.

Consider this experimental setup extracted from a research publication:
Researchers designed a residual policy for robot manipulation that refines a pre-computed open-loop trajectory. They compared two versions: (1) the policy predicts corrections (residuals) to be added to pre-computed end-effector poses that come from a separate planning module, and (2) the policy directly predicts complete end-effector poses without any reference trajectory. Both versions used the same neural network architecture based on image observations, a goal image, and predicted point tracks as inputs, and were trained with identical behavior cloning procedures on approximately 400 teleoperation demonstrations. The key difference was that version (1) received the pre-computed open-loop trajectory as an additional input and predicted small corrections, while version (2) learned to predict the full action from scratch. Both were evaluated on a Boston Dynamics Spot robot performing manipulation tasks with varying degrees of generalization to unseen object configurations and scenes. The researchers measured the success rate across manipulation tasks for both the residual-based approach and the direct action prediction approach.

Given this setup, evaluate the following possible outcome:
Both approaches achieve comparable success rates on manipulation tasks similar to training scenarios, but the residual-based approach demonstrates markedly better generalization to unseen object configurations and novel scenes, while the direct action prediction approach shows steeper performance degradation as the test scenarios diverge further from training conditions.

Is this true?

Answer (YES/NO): YES